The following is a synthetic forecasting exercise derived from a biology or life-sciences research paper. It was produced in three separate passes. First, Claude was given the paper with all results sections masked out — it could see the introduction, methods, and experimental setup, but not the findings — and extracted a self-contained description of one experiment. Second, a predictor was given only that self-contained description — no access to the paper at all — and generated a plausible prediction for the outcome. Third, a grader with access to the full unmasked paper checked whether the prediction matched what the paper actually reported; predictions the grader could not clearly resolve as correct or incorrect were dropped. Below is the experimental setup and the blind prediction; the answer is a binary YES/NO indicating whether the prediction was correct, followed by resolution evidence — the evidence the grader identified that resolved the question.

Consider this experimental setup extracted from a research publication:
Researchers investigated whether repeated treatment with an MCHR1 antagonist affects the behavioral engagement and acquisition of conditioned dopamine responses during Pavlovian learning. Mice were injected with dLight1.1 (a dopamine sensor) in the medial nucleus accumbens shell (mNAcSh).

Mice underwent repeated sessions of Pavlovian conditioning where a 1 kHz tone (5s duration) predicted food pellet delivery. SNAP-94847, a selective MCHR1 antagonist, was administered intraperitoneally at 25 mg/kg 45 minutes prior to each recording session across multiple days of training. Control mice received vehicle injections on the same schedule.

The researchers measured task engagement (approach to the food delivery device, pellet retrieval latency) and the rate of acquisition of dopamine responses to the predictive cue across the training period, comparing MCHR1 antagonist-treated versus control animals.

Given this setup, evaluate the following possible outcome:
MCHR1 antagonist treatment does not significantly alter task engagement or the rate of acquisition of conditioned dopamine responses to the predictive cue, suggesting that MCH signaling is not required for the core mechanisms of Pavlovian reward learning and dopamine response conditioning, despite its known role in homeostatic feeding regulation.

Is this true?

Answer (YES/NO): NO